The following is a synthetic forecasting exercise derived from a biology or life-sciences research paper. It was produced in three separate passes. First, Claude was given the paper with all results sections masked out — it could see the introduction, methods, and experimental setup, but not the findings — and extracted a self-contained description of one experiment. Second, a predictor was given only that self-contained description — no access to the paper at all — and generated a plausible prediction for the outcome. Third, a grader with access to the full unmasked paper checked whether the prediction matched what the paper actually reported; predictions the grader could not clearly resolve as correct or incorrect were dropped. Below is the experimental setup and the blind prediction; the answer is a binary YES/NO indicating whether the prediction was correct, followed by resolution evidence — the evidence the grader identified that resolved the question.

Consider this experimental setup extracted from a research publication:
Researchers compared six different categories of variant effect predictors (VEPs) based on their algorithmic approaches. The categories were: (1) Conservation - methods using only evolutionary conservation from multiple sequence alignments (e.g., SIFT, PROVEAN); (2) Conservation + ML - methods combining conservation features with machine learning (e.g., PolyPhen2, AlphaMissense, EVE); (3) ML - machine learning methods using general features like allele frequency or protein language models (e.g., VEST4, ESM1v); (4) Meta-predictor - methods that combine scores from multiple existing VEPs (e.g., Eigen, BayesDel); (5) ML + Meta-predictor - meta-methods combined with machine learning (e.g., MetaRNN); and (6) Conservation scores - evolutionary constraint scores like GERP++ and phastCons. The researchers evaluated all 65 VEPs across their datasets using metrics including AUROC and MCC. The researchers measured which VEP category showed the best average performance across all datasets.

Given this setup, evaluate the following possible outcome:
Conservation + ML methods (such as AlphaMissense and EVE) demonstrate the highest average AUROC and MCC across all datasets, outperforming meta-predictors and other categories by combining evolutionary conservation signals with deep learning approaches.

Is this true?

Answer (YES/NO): NO